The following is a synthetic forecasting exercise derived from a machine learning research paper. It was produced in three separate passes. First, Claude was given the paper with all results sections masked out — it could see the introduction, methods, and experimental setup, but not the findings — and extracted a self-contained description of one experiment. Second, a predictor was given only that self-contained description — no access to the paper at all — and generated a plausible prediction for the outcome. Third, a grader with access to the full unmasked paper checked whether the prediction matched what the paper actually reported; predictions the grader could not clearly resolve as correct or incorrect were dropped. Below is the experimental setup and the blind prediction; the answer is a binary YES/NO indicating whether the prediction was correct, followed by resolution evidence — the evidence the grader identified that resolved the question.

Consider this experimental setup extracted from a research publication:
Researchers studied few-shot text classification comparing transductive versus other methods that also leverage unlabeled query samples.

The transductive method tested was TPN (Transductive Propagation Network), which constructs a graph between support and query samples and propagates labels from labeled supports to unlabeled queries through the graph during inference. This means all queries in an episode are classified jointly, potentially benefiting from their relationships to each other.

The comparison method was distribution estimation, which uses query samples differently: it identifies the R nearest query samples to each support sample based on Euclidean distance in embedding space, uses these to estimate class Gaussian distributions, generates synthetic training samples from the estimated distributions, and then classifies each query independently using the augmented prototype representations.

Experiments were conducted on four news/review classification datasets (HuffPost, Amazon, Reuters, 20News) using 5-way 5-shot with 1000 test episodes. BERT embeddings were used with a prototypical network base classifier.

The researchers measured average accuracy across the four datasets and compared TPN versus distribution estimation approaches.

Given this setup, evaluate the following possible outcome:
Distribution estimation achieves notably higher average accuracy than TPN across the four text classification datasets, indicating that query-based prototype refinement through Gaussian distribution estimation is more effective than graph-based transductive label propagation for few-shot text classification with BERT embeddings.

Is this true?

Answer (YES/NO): YES